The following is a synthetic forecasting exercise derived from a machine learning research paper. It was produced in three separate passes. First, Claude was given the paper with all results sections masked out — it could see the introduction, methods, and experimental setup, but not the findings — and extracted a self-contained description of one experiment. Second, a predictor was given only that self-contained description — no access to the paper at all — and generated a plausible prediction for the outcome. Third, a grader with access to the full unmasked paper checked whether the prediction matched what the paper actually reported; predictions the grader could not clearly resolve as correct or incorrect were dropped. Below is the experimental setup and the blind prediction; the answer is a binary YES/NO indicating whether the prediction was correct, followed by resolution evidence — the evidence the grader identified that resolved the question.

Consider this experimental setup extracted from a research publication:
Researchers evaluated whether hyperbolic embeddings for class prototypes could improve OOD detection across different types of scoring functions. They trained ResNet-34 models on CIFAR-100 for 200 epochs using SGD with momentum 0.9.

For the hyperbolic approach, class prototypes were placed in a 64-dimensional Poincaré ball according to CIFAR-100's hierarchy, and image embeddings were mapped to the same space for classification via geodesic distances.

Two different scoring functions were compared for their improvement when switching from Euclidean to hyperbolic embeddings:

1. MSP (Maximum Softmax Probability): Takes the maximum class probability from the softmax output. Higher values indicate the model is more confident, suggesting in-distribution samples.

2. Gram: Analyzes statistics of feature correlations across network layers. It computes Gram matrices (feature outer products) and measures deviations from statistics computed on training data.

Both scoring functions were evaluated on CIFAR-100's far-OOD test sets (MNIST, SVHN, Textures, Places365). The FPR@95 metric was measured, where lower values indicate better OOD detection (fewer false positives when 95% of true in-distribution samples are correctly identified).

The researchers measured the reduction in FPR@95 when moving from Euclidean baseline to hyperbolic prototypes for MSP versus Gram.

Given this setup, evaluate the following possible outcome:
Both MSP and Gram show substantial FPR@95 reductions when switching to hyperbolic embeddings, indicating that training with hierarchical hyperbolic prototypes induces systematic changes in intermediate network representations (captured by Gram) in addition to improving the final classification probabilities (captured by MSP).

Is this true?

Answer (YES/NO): YES